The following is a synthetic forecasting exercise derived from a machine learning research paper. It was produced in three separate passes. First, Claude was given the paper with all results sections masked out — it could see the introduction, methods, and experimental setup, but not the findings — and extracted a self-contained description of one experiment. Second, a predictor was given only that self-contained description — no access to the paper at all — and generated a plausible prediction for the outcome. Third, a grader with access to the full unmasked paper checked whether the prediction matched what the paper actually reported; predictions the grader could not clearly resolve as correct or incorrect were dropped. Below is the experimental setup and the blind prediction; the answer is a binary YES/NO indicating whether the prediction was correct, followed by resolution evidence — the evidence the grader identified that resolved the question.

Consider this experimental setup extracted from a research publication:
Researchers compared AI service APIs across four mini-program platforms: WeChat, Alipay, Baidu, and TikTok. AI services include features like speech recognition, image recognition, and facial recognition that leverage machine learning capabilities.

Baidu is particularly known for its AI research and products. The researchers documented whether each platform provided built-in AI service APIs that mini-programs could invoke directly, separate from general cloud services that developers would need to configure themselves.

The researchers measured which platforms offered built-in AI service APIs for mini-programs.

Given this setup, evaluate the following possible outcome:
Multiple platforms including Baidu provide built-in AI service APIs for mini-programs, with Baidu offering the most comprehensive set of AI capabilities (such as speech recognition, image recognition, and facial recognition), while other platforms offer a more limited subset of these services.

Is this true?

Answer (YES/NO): NO